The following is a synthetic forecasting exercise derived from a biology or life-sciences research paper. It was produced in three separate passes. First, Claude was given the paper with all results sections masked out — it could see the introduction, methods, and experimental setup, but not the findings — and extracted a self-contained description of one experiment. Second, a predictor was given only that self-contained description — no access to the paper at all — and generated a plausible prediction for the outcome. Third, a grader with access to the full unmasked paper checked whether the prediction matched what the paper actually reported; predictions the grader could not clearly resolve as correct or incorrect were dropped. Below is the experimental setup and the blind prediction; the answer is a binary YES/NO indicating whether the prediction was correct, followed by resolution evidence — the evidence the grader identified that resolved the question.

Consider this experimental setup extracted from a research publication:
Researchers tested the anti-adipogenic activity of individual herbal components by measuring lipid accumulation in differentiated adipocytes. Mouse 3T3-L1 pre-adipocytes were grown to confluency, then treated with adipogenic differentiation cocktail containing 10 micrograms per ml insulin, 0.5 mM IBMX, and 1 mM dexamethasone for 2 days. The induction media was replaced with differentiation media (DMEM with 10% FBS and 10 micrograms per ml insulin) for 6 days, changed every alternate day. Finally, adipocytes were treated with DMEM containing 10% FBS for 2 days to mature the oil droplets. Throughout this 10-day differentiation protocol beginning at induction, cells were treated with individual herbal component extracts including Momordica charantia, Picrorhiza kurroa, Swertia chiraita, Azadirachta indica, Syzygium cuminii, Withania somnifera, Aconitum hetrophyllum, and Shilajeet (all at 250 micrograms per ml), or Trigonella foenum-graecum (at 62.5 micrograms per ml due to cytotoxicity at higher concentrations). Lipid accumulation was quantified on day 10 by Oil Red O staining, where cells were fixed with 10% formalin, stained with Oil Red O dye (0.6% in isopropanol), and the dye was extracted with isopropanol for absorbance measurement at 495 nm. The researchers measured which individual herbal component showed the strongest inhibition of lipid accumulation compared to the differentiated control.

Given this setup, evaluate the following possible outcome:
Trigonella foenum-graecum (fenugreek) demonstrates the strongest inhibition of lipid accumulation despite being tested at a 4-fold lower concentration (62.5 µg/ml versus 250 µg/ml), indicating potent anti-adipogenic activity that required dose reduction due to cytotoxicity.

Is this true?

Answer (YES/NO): YES